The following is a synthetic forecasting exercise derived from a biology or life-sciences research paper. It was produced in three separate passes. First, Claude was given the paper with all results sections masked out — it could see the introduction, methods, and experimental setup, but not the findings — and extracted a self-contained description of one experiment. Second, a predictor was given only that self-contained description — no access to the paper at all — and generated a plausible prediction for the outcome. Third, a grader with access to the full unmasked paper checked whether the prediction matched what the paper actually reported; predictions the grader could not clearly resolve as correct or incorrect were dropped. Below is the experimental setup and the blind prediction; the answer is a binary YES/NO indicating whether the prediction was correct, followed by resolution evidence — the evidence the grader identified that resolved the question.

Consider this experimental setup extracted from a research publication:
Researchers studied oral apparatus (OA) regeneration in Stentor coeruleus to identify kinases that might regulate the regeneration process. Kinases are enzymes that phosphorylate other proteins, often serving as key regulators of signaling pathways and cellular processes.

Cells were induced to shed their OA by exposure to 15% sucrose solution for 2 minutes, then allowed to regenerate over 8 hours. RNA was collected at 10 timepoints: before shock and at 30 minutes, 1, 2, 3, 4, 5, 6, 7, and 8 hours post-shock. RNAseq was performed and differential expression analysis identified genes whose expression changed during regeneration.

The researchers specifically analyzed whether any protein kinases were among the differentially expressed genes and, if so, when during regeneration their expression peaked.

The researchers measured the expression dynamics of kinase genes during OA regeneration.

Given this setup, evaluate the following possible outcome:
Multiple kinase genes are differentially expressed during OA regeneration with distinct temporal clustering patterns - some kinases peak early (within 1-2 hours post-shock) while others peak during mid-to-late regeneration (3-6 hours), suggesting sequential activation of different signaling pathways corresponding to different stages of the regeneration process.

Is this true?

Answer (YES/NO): YES